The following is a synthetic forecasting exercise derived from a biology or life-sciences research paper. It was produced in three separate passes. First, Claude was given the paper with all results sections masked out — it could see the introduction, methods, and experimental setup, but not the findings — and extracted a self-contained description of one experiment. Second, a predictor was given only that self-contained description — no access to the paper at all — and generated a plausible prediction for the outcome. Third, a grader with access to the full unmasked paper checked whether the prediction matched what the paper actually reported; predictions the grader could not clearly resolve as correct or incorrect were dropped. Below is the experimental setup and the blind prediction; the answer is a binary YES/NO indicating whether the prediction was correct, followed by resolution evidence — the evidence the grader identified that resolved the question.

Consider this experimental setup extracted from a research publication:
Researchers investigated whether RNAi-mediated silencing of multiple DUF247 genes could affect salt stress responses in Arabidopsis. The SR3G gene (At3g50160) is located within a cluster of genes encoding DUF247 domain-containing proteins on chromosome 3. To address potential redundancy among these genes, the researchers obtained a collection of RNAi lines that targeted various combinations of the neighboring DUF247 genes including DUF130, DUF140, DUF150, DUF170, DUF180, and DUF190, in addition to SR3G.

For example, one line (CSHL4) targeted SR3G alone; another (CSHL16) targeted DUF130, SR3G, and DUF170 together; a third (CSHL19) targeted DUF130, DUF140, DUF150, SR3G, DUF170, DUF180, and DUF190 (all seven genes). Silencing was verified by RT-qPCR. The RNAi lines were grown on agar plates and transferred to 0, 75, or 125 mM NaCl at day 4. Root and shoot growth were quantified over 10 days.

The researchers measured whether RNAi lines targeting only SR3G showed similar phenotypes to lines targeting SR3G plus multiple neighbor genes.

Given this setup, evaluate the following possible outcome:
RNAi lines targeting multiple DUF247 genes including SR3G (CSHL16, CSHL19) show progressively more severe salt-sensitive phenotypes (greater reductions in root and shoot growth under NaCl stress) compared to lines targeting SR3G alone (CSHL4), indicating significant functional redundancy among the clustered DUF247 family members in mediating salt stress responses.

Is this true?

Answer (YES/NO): NO